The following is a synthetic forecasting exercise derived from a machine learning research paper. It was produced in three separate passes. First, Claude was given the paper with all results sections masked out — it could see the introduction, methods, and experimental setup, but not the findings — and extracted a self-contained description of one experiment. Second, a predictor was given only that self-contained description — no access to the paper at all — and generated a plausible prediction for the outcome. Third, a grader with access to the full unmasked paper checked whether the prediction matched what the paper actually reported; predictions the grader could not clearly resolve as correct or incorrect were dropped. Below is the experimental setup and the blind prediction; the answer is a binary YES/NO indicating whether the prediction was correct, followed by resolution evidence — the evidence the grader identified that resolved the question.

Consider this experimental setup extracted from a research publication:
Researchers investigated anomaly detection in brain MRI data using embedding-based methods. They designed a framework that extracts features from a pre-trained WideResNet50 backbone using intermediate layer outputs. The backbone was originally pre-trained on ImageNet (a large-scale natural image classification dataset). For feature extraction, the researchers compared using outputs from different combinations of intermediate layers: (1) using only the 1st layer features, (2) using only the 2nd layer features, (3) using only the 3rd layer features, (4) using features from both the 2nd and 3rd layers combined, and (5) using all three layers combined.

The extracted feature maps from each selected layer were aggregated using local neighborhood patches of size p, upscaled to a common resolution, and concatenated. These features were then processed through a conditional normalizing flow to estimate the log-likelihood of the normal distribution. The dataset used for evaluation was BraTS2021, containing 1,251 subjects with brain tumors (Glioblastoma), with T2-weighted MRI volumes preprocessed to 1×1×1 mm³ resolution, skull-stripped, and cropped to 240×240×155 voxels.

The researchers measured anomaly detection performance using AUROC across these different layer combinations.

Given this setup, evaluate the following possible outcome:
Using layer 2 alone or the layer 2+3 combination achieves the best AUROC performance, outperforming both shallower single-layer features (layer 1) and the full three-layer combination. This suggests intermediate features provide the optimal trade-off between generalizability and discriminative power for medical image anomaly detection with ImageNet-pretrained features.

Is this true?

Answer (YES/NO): YES